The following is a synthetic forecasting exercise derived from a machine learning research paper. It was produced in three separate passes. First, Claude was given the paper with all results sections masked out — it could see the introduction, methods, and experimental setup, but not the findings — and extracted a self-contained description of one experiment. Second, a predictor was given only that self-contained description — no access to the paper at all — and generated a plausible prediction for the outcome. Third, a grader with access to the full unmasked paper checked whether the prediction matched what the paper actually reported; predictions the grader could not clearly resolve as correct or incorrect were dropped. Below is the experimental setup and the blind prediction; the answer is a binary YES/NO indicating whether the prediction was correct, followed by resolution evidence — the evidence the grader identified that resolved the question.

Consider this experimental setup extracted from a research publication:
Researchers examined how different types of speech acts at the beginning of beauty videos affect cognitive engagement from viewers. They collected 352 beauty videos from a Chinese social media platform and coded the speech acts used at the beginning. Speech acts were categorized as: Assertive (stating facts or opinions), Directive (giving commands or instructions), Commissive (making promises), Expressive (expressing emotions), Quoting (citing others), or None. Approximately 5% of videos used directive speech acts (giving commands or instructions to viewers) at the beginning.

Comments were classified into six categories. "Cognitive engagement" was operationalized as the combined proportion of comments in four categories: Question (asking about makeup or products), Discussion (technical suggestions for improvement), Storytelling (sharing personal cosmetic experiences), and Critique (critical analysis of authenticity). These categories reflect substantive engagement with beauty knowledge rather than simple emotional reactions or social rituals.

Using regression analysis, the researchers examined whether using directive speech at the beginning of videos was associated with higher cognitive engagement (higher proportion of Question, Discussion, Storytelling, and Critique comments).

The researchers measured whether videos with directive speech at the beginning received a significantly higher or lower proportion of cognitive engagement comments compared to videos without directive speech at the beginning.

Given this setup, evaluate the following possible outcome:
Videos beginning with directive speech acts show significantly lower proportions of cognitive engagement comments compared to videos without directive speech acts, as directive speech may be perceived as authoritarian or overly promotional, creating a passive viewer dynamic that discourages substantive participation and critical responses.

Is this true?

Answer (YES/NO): NO